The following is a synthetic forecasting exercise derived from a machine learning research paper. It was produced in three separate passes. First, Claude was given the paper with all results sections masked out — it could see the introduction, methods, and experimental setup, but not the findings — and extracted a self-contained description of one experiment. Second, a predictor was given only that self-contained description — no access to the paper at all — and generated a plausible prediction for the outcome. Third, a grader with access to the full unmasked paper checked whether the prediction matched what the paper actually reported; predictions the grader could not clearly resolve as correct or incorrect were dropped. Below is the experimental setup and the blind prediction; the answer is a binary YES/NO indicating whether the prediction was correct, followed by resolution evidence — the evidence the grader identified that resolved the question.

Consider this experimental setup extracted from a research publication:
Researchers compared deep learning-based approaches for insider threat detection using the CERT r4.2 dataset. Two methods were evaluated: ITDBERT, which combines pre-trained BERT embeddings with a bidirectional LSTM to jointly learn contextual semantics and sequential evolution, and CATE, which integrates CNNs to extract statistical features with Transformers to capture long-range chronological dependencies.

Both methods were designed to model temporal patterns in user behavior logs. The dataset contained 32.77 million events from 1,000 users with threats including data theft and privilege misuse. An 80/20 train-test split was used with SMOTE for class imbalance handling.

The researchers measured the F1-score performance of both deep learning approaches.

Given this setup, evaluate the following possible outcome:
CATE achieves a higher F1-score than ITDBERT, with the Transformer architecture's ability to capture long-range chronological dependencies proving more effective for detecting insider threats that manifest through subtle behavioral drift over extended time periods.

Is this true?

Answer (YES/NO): YES